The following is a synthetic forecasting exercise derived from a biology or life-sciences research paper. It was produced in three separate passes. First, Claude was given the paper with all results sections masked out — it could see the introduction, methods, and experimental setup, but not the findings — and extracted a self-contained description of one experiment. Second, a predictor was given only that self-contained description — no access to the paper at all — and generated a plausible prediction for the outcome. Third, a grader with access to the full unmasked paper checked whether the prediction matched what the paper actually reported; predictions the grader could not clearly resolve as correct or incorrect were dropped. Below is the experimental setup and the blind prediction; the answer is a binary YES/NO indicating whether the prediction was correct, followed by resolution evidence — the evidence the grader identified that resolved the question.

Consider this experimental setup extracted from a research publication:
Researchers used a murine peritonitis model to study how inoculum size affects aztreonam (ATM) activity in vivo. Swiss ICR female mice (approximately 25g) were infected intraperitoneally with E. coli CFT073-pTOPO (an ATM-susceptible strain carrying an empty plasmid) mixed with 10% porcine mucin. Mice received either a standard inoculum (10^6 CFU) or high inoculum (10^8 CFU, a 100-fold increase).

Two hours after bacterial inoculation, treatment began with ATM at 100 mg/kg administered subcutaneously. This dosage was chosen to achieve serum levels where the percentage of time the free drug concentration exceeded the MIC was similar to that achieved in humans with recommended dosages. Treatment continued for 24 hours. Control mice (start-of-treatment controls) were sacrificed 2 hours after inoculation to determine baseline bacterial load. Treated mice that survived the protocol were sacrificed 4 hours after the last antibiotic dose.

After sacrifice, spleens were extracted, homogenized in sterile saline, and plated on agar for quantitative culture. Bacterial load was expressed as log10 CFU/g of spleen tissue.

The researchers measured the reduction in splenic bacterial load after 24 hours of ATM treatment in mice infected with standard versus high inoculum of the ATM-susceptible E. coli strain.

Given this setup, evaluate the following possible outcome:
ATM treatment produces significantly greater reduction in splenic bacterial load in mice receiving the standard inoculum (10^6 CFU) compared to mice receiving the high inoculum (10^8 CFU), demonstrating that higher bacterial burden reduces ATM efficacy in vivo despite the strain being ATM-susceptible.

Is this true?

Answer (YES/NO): YES